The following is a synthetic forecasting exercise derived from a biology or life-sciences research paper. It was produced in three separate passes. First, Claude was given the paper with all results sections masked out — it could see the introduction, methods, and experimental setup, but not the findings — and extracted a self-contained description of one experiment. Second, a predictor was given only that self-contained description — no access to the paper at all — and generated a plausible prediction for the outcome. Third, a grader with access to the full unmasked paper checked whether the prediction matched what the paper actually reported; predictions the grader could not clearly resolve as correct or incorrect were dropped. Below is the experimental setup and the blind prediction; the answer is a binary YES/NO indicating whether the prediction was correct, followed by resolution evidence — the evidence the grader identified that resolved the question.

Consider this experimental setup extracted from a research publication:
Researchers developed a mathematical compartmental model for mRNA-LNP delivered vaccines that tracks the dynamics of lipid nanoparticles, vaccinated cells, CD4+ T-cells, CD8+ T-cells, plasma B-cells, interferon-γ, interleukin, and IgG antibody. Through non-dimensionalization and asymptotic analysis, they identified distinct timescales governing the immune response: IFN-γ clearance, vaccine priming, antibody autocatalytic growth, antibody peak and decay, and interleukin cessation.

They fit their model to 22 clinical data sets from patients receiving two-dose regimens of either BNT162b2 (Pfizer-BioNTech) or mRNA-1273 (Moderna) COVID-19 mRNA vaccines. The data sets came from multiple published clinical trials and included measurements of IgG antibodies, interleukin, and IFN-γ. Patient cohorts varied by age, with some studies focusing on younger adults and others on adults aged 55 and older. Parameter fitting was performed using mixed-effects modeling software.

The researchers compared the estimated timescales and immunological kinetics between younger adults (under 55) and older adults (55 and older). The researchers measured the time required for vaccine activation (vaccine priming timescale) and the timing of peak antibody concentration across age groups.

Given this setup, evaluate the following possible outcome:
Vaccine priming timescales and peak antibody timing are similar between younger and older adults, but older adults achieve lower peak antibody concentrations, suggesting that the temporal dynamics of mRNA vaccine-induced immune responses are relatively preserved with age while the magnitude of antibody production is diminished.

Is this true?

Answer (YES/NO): NO